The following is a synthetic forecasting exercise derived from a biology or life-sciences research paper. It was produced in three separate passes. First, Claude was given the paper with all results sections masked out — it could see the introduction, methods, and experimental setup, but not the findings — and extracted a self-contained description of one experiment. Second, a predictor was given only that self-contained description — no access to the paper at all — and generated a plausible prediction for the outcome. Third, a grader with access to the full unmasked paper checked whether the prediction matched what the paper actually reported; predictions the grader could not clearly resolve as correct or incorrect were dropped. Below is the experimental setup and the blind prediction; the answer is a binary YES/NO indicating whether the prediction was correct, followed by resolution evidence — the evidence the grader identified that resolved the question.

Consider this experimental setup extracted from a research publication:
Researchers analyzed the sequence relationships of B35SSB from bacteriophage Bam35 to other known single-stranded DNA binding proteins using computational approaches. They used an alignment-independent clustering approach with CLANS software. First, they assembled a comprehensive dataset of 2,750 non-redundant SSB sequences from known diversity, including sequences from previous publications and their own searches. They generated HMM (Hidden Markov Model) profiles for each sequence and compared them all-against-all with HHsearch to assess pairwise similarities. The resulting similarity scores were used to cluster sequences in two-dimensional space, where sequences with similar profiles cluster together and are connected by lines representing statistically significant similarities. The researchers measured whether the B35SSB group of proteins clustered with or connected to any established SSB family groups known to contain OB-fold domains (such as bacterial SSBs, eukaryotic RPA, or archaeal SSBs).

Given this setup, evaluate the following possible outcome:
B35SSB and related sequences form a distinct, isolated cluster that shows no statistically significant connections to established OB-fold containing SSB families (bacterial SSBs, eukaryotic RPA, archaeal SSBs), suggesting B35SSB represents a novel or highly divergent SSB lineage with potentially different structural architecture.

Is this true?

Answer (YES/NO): YES